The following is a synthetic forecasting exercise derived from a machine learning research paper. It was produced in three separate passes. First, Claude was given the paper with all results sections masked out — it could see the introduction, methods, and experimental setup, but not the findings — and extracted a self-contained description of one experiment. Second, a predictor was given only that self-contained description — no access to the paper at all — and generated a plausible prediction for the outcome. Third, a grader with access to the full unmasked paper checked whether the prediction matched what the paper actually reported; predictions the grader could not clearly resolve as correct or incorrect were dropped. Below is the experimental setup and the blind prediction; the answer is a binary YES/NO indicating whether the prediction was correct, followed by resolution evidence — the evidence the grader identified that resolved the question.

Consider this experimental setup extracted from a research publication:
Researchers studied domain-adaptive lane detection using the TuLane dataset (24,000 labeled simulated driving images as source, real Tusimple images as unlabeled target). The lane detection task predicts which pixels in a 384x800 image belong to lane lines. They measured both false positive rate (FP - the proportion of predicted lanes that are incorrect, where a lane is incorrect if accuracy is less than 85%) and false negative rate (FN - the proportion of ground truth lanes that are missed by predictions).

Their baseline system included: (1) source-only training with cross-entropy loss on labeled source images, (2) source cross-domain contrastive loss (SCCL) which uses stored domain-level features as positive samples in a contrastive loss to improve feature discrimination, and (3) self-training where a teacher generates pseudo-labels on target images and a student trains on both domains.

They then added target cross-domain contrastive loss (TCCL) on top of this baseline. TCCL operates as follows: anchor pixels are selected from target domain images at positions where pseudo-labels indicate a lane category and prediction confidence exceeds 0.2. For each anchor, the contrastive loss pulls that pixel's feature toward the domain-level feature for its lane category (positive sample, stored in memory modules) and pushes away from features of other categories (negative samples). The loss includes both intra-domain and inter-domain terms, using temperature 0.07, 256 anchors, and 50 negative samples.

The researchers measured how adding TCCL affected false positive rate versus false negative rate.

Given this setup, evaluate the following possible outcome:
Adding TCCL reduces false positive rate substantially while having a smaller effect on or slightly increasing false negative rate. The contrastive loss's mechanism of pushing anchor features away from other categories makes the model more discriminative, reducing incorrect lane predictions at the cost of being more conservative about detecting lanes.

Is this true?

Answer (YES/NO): NO